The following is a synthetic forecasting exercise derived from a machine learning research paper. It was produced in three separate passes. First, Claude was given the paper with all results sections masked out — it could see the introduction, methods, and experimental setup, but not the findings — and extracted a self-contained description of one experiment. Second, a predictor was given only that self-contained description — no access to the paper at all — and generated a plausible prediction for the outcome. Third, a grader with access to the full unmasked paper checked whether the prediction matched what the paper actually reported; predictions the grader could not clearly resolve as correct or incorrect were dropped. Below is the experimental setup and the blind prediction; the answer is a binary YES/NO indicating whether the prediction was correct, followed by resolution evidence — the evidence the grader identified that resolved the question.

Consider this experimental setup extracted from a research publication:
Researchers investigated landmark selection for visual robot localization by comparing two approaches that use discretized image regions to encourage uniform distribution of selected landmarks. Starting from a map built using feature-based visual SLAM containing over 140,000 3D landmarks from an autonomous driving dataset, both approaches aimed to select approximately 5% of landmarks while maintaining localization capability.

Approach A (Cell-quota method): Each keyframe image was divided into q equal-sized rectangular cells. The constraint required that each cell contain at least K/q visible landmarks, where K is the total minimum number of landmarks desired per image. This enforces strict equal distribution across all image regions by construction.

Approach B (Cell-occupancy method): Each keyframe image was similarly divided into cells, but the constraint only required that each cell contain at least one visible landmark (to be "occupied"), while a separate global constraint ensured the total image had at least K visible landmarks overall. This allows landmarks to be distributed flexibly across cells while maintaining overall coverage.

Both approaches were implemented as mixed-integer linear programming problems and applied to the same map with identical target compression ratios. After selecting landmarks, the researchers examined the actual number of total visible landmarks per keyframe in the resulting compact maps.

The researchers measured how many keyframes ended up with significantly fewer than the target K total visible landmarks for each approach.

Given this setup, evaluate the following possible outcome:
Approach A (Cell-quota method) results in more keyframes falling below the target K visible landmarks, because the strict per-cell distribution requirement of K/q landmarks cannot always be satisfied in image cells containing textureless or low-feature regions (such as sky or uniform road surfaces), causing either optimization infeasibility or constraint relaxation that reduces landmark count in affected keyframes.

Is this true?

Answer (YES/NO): NO